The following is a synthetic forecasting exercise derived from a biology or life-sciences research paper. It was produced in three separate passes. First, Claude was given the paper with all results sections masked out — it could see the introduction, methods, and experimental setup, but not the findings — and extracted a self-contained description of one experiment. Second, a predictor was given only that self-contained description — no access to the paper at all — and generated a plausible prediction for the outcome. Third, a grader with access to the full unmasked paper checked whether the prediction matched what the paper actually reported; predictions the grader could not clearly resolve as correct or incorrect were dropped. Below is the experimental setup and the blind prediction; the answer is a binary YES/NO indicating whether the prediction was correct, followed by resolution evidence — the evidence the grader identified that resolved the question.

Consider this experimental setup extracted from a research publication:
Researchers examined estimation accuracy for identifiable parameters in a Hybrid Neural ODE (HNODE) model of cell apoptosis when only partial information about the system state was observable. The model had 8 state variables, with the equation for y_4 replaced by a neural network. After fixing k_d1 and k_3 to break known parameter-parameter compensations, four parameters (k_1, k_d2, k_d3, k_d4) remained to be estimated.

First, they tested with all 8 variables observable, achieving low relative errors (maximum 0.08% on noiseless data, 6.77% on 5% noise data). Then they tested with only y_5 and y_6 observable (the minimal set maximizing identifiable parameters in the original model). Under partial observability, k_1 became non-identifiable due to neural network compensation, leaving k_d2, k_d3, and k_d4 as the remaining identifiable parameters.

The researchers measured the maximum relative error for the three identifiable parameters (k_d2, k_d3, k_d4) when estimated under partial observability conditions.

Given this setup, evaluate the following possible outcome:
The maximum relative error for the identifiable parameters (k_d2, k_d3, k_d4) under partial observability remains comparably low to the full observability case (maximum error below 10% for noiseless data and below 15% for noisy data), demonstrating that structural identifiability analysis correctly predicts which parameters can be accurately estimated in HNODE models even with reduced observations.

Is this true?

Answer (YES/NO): YES